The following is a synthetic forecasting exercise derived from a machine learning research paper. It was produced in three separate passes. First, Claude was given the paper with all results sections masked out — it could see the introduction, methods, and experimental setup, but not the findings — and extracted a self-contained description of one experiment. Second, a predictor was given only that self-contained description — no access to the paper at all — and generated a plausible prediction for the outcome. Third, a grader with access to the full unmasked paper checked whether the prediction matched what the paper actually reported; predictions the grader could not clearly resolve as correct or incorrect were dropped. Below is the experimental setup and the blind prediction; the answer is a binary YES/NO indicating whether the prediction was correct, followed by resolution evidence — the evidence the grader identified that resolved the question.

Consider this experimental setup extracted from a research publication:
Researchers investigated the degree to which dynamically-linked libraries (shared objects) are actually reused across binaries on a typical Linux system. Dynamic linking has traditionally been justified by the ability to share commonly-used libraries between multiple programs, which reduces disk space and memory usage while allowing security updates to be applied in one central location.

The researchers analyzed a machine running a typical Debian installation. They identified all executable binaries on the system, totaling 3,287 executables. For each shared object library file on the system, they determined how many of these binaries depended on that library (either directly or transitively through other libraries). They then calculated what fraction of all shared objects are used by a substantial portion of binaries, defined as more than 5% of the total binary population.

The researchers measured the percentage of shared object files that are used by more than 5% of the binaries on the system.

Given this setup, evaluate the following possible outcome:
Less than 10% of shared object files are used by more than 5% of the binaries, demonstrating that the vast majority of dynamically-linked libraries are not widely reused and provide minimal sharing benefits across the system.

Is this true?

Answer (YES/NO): YES